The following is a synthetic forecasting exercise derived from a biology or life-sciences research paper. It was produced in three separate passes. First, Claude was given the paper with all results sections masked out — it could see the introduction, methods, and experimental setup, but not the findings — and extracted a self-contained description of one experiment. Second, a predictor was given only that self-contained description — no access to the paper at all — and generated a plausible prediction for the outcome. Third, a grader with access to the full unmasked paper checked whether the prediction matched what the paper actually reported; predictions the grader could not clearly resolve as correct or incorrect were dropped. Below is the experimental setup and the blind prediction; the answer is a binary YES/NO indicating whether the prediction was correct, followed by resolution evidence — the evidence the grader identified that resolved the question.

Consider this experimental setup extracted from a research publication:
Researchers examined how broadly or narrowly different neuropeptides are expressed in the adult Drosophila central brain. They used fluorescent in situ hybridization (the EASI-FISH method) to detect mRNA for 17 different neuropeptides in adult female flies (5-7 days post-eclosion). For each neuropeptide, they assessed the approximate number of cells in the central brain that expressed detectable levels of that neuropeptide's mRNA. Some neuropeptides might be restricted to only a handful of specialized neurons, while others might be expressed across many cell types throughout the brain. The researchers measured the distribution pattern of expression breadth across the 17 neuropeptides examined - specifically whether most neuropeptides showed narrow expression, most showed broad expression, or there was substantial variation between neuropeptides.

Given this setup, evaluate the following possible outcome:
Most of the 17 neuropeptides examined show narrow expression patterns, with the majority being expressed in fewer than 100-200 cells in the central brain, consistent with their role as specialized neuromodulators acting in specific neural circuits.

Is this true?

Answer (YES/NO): NO